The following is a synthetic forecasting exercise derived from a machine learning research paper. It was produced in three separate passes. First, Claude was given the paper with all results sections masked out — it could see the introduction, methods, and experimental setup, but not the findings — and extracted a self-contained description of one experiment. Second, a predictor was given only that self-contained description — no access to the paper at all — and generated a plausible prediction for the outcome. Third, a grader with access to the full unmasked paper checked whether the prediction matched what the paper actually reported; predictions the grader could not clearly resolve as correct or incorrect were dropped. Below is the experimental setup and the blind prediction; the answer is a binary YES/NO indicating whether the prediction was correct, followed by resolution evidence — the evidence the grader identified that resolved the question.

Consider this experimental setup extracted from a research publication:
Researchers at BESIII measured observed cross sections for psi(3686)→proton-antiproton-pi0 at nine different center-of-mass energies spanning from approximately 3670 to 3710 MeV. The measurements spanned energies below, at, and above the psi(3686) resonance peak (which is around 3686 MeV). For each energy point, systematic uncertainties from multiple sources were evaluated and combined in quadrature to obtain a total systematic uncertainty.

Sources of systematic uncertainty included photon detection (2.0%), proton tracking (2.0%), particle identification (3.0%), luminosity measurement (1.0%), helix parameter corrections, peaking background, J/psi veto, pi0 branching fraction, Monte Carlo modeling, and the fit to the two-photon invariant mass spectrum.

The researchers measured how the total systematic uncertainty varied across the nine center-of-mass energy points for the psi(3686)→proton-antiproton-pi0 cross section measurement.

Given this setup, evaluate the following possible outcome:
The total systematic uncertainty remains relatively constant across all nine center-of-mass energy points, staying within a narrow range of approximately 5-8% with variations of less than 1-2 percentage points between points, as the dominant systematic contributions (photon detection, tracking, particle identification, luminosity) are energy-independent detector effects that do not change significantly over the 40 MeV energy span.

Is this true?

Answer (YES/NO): NO